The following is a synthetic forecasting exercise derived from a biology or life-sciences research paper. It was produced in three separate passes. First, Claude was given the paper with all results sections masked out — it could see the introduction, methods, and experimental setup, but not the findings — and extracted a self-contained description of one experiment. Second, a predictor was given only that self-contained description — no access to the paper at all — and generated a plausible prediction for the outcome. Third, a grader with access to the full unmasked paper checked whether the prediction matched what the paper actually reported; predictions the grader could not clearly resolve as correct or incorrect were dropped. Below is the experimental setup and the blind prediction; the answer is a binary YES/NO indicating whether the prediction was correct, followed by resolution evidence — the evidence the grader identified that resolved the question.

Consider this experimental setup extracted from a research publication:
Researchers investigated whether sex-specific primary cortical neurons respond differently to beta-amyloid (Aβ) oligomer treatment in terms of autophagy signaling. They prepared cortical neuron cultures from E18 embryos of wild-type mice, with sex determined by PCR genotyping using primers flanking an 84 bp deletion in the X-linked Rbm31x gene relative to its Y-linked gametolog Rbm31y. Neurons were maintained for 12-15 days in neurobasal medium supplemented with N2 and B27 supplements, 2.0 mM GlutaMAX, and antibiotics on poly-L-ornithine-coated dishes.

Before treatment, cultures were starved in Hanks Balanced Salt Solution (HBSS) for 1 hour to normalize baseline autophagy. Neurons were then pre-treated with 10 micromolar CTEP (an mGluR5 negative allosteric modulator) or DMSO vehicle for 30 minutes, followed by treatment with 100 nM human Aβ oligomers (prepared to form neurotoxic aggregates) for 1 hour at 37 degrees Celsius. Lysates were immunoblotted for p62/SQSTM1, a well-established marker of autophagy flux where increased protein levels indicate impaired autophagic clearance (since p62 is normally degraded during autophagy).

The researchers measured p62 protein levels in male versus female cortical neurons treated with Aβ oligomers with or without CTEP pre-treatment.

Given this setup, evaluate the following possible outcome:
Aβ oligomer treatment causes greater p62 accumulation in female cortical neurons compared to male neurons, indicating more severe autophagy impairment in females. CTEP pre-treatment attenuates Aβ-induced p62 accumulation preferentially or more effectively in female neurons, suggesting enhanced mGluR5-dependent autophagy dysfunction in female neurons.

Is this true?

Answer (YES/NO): NO